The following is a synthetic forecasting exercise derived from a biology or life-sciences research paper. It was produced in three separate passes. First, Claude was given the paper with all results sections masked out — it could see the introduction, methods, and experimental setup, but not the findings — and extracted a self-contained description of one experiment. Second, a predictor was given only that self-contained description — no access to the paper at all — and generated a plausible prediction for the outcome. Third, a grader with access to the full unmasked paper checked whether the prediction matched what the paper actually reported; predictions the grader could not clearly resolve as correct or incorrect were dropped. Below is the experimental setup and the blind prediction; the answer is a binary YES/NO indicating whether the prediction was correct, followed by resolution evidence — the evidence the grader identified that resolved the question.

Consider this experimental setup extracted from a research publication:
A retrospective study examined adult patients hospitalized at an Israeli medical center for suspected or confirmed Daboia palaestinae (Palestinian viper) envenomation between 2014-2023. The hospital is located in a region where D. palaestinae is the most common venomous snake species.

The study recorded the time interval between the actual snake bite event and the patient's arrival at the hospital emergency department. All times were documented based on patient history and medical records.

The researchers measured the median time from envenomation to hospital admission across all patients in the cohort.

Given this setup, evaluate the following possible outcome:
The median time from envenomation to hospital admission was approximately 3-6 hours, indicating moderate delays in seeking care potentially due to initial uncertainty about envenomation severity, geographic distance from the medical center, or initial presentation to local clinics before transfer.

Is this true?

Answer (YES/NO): NO